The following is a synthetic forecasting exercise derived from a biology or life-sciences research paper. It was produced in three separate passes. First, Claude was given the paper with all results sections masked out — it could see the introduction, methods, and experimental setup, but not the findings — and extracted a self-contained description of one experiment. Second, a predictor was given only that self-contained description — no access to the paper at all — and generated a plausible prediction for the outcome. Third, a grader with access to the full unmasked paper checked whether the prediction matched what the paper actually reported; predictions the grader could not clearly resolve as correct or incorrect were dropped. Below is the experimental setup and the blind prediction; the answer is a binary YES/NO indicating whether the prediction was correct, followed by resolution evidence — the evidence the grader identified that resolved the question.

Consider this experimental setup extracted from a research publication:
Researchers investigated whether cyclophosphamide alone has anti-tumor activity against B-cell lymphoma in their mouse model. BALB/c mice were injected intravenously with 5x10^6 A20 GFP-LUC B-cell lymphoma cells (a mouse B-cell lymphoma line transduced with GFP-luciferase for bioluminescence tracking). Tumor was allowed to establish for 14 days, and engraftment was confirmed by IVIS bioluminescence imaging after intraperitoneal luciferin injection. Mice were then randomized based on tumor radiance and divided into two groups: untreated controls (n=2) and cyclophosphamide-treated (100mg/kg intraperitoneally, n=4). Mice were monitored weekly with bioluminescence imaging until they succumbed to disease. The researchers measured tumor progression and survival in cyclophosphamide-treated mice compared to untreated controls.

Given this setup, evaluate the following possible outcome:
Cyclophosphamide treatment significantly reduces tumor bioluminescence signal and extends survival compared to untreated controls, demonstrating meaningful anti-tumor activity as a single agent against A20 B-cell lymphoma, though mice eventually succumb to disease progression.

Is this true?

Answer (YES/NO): NO